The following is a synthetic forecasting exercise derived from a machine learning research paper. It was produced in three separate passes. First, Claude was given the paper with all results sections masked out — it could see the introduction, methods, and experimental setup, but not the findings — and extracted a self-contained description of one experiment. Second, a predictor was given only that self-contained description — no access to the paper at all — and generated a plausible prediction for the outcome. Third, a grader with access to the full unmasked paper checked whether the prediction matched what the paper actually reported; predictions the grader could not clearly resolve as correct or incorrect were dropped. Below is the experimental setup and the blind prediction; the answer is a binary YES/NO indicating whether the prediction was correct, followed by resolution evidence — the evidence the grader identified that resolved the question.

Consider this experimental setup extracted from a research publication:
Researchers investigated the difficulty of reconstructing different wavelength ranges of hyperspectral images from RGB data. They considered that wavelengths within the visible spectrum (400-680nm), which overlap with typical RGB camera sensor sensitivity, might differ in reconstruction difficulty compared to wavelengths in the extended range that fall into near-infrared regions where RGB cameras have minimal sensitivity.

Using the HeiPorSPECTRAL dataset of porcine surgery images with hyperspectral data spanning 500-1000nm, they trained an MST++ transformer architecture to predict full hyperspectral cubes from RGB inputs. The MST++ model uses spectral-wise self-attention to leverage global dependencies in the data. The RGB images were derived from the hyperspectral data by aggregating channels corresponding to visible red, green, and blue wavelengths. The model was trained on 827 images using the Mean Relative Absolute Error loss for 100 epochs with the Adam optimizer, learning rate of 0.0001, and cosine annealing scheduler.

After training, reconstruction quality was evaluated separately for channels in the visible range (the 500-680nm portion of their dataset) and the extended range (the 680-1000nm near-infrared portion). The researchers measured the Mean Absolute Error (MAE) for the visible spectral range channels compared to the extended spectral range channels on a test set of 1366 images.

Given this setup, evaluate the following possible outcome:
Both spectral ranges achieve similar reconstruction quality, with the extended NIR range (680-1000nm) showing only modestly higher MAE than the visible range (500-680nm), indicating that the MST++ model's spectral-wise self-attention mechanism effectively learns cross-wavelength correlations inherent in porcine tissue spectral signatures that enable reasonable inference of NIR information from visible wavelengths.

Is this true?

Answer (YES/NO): NO